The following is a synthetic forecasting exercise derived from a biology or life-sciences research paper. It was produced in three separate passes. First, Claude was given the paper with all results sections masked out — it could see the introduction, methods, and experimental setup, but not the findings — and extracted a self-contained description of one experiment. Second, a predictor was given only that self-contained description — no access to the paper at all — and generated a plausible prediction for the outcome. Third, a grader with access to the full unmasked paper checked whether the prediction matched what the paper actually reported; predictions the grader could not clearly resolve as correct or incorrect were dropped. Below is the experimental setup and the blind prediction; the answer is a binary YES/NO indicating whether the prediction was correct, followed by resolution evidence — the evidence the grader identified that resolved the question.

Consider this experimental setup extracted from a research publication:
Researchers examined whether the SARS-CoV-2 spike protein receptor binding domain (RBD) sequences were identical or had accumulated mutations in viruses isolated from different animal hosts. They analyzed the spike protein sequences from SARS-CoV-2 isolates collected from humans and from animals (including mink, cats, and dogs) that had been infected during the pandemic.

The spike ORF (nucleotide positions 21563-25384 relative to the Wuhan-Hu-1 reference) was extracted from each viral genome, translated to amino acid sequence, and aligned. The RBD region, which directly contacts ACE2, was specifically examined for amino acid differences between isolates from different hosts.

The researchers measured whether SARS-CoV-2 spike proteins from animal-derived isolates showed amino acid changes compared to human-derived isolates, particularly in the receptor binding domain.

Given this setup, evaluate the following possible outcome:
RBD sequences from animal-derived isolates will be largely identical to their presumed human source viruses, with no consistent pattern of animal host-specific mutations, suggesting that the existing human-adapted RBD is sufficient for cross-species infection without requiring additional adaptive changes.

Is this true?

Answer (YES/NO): YES